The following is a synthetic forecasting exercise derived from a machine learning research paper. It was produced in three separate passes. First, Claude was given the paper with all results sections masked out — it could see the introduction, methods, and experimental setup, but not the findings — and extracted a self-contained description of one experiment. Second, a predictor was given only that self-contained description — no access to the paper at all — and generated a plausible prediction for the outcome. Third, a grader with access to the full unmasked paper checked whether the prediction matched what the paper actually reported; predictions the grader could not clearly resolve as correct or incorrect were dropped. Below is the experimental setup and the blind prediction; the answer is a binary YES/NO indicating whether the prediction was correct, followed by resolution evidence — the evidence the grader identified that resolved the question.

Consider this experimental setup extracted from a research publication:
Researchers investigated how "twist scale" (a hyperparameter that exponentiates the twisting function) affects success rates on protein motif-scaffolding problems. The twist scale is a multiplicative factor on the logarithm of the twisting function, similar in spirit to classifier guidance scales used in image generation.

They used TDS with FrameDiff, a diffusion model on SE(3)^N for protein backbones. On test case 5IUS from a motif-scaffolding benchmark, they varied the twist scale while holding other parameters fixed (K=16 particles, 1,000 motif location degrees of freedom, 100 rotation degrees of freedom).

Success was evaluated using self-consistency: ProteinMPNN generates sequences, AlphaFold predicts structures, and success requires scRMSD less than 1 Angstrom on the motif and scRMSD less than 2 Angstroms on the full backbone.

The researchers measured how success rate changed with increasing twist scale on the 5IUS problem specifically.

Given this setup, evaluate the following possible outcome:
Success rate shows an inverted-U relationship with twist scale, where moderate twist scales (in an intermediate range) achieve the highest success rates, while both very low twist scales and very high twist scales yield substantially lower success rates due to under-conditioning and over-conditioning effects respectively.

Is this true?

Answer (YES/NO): NO